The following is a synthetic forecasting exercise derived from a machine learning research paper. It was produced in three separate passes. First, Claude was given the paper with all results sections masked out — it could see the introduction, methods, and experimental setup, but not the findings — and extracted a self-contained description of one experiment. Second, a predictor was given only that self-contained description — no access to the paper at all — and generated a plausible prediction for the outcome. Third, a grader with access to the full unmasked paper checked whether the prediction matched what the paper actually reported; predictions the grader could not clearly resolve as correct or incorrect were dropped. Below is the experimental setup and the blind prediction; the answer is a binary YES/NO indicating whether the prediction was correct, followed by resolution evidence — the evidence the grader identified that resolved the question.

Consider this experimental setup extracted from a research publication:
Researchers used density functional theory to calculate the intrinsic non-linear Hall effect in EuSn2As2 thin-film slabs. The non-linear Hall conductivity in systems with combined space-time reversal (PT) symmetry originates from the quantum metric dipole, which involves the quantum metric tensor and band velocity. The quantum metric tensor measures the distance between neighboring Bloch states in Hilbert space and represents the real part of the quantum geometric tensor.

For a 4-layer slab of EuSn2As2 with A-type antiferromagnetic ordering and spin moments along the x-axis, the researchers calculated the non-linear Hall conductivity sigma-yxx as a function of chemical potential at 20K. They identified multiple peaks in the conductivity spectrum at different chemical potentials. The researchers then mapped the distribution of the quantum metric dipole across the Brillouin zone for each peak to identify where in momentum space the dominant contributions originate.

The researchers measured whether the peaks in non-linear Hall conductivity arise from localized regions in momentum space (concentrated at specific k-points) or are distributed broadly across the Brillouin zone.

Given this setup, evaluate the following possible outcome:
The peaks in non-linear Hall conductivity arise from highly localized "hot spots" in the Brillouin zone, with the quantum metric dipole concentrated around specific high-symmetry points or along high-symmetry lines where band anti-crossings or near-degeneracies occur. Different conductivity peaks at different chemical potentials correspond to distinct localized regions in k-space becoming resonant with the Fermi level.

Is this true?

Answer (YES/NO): NO